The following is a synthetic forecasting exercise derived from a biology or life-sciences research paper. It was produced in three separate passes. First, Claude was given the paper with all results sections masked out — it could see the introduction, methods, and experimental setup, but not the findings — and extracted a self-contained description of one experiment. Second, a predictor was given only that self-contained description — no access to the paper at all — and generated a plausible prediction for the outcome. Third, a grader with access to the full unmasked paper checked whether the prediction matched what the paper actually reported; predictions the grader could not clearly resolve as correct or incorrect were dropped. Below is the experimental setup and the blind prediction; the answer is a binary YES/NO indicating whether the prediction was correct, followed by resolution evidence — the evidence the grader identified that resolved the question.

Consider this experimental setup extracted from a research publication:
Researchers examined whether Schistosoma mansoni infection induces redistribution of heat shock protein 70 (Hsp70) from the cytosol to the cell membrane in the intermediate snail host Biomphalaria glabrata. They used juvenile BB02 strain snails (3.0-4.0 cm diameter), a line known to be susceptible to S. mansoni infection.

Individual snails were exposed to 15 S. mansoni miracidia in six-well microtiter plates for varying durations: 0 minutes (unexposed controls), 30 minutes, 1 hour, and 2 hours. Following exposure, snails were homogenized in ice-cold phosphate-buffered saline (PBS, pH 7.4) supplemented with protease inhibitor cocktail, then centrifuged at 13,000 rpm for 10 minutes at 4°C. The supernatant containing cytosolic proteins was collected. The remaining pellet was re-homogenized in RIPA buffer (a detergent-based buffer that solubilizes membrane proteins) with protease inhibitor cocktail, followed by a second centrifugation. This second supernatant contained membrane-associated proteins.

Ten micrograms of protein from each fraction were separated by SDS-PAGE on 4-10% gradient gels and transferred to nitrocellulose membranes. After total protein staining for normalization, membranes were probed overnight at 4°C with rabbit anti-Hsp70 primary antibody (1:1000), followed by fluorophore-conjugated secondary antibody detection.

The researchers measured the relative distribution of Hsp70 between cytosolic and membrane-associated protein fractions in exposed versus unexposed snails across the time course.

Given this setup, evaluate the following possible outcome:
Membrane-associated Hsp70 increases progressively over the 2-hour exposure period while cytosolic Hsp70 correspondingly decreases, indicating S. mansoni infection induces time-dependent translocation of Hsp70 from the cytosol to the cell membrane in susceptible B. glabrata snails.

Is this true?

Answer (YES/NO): NO